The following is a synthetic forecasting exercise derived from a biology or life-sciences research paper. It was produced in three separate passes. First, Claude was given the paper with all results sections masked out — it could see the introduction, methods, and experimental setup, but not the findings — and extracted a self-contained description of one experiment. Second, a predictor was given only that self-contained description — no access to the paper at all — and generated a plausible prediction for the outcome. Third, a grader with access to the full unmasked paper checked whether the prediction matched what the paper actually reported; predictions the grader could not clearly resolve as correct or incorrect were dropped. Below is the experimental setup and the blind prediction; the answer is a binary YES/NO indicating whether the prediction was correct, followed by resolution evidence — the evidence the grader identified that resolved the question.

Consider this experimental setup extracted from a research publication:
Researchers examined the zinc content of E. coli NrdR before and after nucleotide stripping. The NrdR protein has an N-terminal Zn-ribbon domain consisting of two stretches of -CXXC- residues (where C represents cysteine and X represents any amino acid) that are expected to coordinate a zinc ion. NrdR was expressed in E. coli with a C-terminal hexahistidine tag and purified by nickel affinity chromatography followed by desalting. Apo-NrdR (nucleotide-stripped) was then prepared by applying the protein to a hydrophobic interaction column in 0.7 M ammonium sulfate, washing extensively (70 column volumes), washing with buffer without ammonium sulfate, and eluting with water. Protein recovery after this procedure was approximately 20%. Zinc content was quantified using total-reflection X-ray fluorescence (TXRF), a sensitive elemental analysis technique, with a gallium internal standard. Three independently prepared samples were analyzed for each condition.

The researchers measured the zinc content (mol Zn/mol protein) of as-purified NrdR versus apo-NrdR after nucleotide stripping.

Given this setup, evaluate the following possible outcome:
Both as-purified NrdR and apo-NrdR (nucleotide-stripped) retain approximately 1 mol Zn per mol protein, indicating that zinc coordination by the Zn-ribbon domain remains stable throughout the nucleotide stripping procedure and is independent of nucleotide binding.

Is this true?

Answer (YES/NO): NO